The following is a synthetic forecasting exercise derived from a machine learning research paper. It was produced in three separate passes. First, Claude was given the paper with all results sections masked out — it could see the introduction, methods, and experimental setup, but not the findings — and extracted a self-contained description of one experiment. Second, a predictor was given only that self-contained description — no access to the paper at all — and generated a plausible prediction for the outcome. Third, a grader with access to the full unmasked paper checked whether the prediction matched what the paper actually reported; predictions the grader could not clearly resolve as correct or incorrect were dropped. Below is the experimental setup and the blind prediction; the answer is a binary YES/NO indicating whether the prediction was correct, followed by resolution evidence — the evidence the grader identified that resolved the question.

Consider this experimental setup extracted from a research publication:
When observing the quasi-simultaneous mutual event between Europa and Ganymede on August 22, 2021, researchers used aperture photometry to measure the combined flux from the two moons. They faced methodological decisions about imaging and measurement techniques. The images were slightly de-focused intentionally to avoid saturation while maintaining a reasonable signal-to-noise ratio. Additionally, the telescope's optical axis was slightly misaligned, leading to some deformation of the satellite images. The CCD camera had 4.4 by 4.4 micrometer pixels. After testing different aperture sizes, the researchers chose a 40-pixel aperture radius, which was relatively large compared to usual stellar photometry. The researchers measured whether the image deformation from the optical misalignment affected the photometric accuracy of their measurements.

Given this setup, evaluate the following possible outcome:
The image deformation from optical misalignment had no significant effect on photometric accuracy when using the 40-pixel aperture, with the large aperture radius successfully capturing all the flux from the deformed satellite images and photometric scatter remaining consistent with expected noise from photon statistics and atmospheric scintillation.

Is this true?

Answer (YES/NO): NO